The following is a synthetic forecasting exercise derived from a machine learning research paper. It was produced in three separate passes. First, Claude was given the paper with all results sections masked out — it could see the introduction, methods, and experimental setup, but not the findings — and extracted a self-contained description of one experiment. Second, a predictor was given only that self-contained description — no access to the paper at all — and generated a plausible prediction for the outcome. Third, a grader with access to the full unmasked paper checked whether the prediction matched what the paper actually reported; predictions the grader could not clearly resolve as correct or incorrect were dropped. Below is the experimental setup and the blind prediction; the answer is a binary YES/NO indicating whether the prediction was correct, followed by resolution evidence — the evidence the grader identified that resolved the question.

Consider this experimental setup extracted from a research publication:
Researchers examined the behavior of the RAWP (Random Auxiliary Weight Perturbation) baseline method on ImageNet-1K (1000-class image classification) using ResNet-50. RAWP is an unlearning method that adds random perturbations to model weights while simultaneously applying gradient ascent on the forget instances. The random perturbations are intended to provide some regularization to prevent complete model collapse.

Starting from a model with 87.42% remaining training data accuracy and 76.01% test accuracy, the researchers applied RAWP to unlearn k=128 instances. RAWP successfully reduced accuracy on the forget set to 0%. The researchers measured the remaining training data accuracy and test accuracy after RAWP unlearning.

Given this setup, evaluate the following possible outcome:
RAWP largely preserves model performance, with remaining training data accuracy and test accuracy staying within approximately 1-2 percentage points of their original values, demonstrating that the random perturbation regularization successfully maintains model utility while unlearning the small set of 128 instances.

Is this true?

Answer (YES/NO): NO